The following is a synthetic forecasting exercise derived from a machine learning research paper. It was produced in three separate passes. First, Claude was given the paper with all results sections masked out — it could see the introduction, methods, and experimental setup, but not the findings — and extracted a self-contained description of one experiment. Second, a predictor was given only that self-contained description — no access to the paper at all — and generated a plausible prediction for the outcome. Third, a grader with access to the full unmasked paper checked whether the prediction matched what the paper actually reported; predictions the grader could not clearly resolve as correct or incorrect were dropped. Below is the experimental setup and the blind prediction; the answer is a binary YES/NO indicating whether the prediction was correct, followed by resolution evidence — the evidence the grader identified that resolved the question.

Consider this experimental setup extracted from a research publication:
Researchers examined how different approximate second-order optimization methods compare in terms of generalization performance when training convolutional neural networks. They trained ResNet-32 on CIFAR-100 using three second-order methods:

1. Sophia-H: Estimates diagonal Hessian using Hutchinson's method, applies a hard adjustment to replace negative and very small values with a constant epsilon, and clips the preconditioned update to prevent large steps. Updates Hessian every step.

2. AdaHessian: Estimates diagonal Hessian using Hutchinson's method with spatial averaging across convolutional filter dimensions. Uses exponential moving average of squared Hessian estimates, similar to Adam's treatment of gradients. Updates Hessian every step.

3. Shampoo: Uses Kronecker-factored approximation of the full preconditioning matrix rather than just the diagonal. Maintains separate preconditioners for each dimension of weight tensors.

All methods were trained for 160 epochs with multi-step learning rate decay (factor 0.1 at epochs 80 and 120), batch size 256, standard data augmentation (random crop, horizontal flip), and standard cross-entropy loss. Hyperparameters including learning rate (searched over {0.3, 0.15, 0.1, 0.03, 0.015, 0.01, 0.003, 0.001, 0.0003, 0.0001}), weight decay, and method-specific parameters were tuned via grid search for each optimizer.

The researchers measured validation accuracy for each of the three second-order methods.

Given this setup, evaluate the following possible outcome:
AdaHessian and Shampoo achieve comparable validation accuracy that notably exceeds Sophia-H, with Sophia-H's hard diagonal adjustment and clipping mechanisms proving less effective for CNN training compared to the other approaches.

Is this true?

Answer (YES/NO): NO